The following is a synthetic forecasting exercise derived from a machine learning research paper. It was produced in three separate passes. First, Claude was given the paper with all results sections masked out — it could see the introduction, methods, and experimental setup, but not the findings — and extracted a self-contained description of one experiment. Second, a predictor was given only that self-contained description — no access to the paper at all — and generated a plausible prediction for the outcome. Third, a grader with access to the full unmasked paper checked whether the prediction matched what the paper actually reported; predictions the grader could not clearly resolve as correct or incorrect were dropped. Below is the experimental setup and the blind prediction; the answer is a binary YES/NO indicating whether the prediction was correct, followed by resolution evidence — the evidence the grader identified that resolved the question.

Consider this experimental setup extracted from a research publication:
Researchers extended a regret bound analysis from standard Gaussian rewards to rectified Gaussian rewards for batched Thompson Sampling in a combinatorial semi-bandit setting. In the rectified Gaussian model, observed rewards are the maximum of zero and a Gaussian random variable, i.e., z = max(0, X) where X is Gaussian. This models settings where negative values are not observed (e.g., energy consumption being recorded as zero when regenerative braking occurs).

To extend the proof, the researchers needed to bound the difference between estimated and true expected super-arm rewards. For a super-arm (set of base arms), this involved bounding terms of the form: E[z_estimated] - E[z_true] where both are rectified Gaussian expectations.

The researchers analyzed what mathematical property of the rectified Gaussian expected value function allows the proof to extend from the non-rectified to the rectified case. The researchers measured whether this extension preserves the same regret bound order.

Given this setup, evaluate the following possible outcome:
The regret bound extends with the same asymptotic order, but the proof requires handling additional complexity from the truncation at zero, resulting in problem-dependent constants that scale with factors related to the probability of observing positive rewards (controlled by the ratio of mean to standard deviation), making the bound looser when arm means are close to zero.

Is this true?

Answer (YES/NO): NO